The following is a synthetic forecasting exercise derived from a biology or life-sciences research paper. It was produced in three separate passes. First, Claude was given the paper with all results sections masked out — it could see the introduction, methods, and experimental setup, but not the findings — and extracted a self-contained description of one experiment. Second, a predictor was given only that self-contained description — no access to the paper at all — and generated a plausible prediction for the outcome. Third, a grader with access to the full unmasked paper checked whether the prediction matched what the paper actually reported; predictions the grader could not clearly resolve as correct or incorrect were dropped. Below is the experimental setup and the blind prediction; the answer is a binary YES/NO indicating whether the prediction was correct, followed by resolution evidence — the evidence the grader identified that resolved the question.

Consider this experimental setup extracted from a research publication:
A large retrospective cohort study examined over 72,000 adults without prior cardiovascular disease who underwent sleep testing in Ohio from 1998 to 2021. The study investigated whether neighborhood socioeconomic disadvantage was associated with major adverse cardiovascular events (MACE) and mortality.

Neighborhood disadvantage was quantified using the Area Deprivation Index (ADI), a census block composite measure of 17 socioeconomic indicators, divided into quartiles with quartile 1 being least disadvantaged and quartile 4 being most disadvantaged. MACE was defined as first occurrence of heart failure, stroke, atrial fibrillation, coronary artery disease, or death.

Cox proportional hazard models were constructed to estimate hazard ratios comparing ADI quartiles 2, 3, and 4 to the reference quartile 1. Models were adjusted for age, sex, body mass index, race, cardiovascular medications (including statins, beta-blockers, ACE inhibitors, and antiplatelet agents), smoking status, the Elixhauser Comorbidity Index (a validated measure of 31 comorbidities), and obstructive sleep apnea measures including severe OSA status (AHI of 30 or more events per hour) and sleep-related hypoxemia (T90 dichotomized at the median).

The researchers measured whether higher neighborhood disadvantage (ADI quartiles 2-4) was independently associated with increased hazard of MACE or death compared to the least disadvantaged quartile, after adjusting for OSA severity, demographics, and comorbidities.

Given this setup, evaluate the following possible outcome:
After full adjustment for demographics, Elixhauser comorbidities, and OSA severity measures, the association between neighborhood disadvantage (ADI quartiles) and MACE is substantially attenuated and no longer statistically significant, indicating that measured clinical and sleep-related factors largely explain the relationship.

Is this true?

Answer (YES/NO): NO